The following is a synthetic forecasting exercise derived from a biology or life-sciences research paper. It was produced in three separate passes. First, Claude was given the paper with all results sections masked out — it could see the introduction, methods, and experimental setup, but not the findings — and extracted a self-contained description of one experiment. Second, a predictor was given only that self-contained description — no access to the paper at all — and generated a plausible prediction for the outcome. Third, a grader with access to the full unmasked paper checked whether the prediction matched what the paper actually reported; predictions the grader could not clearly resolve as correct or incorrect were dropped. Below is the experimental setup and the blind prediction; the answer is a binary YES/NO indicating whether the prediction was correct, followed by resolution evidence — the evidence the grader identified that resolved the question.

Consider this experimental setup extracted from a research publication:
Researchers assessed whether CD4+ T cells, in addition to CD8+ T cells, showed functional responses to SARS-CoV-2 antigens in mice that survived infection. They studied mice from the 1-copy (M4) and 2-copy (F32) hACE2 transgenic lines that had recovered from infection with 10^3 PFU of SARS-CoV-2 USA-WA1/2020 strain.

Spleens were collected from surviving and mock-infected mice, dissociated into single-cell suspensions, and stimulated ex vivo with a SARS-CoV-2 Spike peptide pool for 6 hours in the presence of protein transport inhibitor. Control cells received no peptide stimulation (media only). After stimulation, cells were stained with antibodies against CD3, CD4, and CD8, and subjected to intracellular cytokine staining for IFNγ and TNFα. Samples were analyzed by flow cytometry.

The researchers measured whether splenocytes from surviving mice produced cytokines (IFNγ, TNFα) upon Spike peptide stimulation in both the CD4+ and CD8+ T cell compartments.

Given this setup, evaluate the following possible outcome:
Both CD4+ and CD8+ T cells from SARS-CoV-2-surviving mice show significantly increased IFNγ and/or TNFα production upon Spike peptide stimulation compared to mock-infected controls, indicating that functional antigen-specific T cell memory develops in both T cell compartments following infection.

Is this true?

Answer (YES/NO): YES